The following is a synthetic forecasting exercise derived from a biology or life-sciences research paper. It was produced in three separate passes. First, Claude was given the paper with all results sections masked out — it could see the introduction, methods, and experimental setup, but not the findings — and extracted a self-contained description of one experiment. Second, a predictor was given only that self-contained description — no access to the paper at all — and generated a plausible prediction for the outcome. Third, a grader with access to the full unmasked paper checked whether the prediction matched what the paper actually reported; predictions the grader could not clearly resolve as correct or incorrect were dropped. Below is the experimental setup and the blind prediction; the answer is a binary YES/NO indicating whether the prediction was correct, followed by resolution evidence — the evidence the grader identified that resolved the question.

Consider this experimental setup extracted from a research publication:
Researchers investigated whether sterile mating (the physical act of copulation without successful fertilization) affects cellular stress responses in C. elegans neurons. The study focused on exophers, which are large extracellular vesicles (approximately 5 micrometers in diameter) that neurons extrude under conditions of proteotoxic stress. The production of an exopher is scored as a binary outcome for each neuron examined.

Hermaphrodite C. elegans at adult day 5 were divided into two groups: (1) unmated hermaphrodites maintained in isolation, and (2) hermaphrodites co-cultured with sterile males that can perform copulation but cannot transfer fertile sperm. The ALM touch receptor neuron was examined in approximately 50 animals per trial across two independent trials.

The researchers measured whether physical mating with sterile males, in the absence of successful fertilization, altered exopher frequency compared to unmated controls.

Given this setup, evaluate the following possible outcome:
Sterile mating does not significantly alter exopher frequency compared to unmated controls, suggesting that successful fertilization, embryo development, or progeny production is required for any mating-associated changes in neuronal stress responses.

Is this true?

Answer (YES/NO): YES